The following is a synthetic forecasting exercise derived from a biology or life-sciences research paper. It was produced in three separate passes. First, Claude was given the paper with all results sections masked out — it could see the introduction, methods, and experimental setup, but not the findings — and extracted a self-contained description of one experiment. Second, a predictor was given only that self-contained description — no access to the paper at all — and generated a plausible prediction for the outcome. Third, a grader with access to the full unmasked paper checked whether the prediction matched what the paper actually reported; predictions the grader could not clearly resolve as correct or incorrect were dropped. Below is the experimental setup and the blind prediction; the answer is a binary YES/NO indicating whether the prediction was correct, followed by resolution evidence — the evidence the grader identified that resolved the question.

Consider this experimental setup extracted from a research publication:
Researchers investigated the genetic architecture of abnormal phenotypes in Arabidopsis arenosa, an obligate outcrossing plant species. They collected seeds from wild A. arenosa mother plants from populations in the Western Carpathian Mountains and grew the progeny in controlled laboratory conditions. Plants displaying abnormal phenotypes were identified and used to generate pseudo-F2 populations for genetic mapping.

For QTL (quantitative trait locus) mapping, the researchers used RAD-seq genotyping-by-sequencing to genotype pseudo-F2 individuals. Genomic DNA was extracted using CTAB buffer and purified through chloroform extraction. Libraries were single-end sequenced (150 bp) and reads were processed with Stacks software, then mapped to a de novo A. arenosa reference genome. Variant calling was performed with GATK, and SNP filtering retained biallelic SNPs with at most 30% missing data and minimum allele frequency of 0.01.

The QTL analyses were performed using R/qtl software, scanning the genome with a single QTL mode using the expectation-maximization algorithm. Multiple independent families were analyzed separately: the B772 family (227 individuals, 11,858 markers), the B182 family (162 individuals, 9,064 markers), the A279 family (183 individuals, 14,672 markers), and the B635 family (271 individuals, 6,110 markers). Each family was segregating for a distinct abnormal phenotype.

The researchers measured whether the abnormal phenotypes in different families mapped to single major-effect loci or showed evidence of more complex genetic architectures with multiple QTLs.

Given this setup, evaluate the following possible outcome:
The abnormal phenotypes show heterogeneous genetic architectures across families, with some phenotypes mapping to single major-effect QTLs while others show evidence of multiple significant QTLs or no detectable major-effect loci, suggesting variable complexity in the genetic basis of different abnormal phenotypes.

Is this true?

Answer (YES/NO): YES